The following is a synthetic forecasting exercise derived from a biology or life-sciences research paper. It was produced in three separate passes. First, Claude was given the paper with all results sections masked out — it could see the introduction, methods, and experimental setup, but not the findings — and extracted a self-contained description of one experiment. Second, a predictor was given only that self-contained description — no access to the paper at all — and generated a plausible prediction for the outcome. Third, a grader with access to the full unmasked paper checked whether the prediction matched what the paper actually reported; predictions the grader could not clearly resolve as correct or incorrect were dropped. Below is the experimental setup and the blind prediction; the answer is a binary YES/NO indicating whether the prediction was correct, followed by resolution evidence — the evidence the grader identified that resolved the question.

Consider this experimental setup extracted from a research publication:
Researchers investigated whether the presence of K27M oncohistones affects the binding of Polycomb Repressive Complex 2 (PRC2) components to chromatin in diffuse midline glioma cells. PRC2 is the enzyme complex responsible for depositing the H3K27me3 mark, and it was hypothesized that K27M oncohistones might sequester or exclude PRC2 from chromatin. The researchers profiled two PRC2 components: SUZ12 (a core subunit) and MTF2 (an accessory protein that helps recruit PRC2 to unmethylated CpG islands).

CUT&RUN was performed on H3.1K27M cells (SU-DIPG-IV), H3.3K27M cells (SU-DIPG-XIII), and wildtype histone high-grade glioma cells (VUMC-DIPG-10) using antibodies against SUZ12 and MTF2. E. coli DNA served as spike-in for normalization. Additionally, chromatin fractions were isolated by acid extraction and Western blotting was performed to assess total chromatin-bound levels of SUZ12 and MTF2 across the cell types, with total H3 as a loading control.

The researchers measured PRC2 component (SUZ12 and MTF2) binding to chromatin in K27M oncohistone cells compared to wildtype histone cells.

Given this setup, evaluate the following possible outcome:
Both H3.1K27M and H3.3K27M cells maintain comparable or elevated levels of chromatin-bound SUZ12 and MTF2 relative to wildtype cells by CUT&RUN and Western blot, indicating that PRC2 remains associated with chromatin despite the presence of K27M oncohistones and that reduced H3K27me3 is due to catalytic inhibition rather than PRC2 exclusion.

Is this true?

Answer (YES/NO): YES